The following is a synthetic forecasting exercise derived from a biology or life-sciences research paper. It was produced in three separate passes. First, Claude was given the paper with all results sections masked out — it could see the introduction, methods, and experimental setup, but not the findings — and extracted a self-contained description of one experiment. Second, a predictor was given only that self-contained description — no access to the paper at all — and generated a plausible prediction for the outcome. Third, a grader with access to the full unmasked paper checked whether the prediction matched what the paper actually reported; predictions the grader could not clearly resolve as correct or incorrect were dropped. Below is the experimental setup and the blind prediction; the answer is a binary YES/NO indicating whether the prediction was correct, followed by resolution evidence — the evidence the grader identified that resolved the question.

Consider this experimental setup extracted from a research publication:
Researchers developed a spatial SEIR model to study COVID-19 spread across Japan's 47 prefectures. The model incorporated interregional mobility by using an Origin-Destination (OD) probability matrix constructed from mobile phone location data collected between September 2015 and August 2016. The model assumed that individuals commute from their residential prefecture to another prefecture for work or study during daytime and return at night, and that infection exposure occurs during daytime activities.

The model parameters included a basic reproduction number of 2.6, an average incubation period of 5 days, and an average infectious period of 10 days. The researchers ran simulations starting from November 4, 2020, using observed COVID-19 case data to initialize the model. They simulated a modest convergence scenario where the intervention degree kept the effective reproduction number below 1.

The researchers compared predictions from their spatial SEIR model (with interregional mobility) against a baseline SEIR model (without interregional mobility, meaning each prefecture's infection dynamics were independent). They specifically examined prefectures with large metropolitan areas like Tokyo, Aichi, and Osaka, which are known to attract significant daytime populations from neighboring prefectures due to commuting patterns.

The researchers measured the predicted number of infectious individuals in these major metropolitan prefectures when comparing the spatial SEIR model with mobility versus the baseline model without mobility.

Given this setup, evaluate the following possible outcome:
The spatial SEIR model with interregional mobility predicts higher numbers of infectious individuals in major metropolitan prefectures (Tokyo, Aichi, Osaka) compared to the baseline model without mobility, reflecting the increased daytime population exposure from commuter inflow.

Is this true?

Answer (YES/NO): NO